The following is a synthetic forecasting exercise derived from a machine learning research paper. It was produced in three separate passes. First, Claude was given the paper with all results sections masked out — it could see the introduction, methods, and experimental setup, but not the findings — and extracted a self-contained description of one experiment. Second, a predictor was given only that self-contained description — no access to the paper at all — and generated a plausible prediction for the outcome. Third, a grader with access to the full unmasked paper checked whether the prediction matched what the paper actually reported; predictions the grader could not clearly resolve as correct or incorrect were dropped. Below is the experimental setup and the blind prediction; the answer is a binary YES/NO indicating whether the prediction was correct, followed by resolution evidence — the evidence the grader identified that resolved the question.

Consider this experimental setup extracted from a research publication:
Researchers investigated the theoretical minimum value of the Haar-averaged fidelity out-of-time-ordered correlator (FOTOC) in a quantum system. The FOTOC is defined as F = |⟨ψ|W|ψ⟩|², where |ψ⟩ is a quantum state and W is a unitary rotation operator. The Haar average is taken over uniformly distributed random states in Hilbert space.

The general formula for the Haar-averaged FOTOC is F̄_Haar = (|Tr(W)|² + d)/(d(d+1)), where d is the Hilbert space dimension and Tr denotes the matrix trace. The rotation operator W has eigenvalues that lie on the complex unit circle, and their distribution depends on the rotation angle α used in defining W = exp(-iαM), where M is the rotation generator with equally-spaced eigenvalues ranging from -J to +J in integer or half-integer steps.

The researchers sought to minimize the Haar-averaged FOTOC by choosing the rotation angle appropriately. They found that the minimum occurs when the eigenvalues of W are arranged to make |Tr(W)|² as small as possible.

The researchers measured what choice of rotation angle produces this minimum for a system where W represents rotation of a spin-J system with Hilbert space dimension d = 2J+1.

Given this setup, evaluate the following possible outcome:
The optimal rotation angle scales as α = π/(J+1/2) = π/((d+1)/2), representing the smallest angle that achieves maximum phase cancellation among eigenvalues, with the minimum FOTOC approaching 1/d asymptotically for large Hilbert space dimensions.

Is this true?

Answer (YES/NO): NO